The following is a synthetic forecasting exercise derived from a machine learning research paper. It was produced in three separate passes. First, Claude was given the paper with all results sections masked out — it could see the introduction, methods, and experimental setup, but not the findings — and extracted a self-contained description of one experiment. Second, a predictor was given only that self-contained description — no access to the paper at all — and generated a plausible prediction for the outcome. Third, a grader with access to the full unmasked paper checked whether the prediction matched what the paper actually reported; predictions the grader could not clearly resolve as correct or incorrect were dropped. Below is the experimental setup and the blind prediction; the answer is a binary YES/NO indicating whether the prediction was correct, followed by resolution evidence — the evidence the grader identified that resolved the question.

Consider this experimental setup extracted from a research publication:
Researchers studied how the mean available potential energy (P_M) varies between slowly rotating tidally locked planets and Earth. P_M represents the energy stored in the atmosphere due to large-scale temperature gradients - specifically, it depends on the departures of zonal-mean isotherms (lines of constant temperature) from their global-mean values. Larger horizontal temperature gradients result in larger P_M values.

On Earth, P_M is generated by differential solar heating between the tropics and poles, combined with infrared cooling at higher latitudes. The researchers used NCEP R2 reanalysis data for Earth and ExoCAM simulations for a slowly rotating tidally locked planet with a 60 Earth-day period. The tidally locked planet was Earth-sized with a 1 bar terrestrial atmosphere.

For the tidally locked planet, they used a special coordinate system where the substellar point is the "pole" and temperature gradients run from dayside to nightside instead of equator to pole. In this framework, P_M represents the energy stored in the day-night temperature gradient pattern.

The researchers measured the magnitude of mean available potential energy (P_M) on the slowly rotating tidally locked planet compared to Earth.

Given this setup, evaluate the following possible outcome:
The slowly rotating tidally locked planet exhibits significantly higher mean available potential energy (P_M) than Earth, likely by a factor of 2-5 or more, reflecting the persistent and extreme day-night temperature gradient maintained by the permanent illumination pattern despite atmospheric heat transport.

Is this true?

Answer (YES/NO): NO